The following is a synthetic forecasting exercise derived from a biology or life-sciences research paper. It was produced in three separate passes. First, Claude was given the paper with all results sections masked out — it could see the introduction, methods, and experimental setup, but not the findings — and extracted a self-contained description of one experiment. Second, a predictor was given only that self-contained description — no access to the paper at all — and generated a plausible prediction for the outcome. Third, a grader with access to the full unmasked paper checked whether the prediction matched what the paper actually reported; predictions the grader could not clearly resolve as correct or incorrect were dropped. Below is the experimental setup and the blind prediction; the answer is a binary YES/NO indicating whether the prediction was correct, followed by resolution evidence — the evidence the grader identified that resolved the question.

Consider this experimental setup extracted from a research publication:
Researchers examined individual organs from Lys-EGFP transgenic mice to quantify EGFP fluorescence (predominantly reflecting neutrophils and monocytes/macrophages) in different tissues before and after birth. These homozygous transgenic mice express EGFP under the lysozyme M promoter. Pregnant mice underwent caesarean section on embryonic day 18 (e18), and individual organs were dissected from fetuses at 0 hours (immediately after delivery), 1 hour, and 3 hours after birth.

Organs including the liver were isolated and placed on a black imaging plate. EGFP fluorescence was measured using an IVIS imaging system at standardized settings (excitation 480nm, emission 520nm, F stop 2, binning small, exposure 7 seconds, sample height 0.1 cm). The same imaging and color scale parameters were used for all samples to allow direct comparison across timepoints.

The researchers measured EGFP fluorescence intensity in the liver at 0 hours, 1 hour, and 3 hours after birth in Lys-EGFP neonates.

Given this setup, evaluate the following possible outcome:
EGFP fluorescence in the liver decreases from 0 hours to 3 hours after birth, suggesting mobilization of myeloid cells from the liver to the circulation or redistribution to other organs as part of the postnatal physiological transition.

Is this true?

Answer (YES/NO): YES